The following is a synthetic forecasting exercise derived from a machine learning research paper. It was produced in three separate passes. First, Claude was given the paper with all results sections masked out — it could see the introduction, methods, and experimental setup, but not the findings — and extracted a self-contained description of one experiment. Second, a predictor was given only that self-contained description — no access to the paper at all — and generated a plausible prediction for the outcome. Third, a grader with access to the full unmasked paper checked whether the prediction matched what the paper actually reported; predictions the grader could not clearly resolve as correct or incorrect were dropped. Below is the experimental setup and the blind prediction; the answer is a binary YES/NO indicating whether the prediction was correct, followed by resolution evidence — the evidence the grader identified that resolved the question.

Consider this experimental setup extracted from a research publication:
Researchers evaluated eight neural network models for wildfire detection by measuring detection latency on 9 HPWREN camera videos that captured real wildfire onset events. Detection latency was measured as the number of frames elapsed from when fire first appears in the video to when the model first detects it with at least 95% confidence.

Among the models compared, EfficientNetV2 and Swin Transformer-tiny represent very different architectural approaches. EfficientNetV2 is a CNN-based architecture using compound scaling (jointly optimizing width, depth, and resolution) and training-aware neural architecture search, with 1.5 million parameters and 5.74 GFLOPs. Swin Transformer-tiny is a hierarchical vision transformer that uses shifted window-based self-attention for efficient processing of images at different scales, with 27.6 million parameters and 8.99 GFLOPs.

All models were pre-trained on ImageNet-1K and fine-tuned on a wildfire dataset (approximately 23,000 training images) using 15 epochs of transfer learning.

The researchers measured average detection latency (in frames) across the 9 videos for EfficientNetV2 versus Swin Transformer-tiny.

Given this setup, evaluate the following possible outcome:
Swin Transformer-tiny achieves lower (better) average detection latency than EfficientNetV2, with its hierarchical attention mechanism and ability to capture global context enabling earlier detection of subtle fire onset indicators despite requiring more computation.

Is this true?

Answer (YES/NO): NO